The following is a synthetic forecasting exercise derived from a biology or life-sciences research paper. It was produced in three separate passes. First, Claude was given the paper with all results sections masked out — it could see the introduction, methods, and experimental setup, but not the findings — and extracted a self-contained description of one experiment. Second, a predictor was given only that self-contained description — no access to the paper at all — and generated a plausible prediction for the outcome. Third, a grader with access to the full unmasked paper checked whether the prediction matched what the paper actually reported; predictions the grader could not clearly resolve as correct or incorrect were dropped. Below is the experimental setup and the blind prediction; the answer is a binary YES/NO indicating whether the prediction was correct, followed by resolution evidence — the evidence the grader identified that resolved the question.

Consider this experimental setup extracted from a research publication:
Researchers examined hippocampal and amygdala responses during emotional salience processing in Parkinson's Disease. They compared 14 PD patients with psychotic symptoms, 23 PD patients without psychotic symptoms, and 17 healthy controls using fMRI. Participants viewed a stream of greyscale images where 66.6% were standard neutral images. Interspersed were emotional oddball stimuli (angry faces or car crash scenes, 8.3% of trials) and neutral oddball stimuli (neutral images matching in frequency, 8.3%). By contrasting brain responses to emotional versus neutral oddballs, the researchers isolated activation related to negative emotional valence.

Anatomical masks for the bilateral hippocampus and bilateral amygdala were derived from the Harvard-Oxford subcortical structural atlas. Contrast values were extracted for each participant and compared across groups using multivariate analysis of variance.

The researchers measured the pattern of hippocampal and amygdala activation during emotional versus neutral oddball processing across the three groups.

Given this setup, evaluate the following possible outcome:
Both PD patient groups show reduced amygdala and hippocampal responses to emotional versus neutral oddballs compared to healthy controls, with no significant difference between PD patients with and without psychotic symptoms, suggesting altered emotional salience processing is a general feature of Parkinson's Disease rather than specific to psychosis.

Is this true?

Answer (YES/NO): NO